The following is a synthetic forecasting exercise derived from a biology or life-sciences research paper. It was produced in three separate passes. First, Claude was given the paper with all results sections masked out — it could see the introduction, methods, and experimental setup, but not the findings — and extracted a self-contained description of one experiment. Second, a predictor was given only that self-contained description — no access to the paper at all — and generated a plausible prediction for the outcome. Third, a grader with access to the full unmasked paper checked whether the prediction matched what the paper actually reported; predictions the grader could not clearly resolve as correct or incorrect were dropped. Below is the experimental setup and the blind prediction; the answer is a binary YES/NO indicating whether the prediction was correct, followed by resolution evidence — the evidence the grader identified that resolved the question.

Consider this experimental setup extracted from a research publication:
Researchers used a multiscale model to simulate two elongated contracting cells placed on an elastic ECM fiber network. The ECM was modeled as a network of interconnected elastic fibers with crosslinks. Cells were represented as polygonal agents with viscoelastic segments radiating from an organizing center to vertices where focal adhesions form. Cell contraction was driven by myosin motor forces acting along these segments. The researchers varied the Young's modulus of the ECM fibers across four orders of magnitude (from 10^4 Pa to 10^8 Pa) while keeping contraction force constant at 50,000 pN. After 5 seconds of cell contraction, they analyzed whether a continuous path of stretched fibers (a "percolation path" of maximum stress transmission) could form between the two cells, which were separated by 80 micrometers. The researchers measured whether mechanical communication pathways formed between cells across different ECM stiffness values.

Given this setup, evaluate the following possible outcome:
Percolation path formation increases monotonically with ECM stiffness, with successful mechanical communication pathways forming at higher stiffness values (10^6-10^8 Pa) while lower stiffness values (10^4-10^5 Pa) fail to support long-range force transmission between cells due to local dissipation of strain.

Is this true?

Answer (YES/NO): NO